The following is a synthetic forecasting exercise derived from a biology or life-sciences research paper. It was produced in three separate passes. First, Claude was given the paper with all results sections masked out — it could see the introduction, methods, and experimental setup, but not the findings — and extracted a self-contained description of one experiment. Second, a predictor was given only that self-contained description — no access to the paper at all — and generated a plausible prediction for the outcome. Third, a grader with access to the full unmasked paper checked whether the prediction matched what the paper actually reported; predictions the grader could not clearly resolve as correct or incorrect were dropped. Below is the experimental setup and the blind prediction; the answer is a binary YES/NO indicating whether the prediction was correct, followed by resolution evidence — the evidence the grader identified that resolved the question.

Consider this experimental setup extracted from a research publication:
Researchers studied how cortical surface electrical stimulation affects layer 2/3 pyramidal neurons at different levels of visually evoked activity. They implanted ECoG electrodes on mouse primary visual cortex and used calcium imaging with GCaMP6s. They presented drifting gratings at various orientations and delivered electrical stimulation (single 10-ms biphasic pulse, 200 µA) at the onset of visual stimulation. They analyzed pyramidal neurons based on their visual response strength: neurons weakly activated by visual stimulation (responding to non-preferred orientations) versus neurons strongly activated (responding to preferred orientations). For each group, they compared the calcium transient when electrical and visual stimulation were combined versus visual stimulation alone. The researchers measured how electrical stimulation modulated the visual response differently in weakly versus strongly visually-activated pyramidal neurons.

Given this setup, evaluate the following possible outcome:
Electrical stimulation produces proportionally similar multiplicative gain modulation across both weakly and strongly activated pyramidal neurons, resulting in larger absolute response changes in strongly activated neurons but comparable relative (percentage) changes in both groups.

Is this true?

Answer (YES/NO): NO